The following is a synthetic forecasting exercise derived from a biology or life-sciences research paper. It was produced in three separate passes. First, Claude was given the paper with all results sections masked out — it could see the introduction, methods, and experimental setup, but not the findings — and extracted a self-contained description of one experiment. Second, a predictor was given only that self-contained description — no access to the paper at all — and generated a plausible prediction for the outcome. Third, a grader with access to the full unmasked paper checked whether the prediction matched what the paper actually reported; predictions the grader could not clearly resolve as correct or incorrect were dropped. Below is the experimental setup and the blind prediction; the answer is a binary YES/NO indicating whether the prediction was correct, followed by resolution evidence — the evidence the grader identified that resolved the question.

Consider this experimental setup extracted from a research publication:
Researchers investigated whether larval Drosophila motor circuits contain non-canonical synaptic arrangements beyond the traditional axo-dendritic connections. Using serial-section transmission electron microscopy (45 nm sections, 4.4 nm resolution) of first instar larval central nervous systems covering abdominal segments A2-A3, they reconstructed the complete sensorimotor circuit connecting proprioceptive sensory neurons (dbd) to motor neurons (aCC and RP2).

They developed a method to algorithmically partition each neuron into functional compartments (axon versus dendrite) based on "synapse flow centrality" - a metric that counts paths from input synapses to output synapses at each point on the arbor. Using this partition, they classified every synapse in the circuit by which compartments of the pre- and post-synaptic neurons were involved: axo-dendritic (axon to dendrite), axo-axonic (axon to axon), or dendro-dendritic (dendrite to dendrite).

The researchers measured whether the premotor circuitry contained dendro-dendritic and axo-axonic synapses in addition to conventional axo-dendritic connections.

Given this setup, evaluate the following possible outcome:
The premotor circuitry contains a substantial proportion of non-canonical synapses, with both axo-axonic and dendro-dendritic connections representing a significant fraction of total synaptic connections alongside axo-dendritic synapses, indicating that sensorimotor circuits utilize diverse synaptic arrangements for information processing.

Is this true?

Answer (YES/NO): YES